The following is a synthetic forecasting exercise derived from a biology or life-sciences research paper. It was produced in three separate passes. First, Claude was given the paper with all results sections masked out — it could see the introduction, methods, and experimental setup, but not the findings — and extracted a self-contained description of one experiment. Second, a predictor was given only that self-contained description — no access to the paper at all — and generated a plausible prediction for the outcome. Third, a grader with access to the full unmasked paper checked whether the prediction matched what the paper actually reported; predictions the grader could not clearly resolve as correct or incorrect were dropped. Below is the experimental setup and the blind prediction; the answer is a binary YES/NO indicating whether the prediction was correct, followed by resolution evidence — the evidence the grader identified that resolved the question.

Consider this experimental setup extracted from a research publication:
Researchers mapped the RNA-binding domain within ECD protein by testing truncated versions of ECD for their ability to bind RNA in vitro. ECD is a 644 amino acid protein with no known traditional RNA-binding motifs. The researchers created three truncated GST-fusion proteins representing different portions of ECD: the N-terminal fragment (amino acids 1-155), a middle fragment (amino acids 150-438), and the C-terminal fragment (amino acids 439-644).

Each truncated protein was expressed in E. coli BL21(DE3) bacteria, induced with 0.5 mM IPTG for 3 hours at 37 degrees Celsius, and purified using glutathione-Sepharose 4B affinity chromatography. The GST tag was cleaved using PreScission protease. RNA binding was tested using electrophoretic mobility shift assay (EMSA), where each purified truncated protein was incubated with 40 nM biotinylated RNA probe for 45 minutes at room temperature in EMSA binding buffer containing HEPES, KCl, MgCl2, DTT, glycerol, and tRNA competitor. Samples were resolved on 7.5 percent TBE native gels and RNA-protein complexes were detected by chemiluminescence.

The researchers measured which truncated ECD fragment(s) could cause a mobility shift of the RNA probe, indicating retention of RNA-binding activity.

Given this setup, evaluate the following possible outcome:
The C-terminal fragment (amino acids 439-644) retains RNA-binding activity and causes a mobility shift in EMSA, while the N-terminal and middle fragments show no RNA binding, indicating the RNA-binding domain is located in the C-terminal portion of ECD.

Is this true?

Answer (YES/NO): NO